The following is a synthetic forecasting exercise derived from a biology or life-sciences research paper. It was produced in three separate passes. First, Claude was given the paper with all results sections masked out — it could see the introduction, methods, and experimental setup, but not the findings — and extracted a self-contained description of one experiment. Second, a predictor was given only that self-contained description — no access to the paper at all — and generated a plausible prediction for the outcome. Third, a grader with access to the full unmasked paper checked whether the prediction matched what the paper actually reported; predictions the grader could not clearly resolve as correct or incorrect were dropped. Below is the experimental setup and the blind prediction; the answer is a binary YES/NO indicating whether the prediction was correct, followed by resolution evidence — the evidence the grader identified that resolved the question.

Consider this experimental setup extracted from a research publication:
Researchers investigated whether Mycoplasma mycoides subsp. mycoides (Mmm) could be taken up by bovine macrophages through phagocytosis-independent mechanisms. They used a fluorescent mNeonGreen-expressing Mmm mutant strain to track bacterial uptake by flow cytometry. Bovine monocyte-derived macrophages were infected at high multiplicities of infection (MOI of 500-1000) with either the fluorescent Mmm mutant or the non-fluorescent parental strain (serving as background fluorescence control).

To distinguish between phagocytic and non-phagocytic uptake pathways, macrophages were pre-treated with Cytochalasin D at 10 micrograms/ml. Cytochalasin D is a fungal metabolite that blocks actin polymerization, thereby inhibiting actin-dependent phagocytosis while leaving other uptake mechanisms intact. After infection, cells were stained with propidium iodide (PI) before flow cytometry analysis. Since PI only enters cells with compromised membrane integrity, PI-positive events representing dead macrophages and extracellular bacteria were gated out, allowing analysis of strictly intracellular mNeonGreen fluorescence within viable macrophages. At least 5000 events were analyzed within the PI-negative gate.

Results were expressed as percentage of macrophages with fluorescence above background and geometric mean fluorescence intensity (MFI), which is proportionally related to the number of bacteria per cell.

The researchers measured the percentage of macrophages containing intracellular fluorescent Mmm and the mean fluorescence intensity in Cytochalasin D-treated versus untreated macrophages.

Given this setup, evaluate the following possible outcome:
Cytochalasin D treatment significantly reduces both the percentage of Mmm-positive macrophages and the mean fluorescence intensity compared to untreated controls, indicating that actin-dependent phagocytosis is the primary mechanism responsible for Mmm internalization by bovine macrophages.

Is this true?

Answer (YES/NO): NO